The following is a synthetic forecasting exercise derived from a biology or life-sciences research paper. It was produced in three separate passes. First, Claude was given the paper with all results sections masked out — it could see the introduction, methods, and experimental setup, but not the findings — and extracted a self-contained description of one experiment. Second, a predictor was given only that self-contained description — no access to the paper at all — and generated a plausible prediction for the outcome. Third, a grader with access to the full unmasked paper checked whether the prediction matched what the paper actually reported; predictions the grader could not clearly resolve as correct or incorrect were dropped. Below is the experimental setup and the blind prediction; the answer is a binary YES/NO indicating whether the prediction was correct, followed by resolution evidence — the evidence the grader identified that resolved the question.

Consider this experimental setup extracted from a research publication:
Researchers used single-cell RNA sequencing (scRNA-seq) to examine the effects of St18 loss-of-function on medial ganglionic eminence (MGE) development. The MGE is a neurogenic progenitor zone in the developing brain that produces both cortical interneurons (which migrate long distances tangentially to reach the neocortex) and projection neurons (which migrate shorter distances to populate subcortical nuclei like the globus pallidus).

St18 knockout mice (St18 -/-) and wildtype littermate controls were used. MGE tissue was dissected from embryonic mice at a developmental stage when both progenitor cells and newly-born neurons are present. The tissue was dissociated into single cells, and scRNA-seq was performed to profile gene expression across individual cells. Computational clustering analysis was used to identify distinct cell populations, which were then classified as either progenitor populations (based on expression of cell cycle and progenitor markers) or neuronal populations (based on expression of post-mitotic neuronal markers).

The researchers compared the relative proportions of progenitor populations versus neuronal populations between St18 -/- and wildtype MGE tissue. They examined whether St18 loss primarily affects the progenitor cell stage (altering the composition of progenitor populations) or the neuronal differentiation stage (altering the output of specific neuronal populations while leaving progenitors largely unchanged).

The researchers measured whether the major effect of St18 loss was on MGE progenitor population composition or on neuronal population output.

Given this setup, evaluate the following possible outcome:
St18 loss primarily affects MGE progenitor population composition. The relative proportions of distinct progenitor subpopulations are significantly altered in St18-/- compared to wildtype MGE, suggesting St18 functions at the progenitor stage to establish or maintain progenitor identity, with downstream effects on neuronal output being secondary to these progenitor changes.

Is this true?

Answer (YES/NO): NO